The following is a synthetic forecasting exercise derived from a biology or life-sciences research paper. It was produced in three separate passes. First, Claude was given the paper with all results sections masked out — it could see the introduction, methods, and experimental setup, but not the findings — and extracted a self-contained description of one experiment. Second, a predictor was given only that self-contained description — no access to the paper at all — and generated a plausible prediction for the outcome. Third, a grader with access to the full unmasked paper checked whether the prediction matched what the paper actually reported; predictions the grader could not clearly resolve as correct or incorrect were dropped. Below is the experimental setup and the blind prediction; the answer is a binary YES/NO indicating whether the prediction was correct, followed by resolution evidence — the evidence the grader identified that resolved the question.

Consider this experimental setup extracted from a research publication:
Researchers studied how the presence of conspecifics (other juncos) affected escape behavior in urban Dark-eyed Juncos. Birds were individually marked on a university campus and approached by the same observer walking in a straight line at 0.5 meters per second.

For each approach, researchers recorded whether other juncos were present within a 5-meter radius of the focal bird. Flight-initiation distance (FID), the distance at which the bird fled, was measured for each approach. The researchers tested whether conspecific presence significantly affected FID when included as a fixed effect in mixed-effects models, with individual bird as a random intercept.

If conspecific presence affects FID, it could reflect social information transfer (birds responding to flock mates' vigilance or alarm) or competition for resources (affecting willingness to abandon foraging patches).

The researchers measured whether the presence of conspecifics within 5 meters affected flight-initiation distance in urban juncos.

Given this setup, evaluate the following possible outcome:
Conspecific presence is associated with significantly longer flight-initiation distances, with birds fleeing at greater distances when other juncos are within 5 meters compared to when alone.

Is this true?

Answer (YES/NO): NO